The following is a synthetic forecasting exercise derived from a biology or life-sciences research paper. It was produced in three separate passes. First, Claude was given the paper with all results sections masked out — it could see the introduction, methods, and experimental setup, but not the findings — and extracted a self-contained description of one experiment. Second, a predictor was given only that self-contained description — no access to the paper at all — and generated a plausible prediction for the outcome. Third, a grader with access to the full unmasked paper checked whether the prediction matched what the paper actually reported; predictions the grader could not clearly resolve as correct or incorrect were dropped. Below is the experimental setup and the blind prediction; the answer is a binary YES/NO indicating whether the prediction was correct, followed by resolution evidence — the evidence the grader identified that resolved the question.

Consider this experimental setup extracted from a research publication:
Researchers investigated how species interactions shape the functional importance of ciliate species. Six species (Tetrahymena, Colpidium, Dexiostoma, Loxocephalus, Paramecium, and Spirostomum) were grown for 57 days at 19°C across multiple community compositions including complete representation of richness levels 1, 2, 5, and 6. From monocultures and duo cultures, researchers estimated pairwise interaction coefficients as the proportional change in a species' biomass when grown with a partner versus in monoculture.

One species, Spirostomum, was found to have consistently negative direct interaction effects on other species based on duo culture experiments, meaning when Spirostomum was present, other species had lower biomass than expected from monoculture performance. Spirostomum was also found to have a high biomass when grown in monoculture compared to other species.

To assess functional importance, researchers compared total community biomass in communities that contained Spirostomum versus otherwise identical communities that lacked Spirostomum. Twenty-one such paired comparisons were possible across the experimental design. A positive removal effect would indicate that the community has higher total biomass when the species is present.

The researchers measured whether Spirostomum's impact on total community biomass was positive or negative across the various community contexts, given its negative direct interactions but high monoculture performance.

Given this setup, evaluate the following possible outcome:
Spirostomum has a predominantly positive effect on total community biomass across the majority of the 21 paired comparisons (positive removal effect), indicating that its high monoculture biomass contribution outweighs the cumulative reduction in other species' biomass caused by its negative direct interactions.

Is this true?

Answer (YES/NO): YES